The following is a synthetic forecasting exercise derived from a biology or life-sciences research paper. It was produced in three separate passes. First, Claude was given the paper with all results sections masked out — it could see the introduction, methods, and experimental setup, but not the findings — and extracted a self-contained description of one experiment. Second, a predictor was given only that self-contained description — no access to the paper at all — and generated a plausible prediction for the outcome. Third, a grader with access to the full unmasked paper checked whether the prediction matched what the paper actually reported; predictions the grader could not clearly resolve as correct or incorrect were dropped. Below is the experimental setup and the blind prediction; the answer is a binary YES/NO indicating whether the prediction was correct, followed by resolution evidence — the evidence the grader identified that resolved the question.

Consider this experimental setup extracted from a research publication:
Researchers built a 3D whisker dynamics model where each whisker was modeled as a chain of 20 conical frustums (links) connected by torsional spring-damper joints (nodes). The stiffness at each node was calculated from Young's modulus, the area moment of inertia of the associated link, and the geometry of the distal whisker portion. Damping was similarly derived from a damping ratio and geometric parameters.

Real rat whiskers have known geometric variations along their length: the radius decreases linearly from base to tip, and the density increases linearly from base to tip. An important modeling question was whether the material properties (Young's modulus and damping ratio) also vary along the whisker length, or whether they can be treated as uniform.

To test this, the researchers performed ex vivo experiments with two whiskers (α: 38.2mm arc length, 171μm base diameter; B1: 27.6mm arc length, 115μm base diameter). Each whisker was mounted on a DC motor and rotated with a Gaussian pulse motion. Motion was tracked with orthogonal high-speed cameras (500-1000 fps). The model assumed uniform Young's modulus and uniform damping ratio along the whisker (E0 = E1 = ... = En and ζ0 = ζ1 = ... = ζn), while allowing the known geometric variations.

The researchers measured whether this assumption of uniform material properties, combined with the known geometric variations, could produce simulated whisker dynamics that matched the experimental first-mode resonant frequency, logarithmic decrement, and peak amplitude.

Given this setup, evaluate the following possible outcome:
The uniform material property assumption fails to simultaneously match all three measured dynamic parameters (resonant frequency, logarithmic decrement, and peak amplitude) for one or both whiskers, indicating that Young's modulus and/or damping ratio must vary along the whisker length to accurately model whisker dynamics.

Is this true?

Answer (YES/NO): NO